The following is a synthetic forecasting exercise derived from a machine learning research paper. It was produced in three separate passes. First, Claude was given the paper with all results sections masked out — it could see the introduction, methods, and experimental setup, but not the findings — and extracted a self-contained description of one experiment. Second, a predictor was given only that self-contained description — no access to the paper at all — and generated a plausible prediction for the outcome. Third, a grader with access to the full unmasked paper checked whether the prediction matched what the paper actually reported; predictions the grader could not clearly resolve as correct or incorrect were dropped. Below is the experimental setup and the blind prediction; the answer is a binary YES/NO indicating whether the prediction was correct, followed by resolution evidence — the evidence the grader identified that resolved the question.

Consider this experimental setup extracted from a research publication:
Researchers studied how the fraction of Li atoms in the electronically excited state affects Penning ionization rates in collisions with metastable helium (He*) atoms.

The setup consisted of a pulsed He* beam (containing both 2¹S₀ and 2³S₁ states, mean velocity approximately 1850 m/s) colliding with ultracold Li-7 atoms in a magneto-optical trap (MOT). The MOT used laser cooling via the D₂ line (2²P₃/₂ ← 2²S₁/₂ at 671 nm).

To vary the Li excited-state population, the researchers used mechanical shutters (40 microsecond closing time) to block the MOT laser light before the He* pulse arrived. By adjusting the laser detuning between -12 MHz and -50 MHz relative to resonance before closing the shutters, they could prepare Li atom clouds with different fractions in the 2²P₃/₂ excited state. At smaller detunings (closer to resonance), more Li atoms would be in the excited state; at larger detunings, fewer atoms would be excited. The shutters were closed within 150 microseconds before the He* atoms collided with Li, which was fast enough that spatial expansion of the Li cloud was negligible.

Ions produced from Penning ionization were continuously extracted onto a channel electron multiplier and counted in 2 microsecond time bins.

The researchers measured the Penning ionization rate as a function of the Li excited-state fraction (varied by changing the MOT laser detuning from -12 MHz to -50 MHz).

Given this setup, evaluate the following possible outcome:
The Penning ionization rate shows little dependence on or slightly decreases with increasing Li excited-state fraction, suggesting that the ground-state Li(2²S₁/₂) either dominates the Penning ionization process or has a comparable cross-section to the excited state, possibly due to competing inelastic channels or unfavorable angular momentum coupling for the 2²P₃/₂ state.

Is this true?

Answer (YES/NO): NO